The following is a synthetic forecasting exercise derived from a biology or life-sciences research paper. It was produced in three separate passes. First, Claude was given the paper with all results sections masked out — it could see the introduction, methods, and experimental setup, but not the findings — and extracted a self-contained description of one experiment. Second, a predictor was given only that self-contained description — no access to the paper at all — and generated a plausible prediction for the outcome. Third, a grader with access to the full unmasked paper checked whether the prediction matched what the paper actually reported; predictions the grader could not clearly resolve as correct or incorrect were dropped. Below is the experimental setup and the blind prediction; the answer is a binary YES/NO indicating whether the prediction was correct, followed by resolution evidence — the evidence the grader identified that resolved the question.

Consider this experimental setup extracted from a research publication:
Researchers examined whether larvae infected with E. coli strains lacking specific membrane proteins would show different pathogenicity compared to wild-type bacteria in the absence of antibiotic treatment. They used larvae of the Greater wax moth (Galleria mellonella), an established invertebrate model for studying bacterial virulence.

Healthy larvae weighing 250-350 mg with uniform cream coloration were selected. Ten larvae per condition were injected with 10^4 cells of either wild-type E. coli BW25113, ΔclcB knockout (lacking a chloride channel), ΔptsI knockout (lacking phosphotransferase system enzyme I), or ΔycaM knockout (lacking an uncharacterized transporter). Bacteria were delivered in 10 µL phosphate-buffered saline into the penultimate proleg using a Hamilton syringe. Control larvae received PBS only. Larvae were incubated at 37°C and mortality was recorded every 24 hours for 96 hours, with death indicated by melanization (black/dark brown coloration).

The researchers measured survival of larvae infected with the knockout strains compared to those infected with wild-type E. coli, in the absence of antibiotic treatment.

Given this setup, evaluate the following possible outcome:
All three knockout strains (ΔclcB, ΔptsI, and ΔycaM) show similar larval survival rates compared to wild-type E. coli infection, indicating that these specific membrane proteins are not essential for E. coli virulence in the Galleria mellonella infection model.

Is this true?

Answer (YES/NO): NO